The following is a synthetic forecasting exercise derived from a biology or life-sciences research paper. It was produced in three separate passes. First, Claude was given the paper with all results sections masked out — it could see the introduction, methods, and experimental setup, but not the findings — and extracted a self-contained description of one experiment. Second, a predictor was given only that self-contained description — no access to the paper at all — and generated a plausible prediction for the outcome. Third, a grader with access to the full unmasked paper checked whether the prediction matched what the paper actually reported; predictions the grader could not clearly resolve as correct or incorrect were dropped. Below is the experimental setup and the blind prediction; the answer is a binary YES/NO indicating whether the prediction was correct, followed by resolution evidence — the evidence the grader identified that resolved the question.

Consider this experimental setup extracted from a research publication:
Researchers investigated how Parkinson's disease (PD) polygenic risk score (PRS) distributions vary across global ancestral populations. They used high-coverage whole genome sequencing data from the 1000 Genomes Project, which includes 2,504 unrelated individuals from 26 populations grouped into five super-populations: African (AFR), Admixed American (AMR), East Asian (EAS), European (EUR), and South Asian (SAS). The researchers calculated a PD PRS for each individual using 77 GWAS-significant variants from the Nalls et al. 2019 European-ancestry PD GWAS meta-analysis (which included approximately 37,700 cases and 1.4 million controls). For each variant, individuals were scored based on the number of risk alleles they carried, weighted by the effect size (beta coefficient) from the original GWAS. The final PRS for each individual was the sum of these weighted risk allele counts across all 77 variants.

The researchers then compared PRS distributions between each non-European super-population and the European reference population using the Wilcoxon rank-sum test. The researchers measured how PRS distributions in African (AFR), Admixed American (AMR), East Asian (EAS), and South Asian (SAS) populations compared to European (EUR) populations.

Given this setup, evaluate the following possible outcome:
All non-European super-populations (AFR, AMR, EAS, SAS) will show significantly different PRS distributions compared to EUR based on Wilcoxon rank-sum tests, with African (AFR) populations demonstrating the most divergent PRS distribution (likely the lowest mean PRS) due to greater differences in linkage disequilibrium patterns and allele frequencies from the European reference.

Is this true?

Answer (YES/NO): NO